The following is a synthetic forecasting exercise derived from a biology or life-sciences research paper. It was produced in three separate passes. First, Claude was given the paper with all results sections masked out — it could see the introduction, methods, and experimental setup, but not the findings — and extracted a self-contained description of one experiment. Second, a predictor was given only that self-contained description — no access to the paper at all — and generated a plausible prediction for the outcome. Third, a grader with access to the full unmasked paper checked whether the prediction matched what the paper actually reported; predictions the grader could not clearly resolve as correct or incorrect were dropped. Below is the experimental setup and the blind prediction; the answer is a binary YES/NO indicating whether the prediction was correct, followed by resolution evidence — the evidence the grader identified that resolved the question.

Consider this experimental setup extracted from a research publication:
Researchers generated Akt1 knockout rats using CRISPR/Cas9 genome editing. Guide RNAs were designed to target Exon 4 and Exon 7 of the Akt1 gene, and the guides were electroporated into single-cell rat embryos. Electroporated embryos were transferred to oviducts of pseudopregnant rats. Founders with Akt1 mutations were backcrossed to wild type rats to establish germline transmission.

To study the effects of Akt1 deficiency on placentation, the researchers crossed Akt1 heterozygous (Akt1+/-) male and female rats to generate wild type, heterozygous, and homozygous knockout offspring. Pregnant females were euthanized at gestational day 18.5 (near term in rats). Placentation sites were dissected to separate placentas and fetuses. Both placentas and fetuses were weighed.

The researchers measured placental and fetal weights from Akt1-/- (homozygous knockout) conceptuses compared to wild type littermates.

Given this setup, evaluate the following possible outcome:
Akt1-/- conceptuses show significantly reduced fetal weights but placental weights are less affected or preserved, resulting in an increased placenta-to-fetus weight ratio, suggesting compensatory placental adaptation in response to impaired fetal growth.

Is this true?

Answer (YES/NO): NO